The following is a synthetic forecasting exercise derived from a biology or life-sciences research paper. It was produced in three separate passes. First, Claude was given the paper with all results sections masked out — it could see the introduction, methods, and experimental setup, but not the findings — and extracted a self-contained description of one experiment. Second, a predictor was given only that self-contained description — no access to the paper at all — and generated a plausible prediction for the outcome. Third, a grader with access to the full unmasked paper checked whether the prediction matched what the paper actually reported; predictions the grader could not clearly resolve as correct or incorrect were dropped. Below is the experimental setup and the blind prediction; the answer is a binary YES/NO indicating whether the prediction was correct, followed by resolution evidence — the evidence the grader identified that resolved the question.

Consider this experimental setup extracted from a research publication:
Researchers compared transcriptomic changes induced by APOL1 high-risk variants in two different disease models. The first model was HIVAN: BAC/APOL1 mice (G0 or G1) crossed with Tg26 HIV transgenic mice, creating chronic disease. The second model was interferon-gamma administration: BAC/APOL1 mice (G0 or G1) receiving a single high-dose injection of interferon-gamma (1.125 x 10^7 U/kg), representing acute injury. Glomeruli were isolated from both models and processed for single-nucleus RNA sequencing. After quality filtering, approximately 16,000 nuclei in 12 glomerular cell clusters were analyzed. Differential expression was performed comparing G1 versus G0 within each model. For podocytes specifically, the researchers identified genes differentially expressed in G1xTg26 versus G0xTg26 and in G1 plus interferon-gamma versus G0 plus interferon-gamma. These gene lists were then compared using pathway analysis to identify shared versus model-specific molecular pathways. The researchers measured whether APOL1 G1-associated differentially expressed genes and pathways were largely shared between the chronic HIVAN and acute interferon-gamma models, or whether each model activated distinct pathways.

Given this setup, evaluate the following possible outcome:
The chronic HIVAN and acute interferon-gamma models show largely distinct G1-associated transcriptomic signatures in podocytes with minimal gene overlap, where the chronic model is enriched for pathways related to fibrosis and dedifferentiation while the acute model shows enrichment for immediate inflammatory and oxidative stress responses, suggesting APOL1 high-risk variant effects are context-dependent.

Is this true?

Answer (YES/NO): NO